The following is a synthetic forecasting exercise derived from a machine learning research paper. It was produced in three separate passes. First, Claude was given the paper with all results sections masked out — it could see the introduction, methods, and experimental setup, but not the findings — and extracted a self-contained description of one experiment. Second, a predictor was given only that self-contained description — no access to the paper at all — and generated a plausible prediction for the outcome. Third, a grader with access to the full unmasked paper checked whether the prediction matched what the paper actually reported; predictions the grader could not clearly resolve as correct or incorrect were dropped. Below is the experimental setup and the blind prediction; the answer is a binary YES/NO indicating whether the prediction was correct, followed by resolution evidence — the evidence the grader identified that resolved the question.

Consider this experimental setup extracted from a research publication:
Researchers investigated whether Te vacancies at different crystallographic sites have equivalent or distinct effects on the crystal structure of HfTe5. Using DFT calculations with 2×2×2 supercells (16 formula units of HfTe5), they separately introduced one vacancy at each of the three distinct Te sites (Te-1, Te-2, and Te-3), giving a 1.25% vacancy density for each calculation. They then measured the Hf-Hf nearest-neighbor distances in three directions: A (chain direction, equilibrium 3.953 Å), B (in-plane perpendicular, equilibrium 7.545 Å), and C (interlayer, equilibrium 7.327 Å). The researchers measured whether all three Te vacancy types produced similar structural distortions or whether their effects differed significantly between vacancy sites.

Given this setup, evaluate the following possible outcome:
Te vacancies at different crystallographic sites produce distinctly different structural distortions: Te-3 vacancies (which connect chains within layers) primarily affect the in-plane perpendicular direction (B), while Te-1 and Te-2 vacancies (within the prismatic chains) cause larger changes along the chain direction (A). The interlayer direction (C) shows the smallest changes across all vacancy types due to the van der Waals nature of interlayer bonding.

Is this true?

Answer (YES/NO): NO